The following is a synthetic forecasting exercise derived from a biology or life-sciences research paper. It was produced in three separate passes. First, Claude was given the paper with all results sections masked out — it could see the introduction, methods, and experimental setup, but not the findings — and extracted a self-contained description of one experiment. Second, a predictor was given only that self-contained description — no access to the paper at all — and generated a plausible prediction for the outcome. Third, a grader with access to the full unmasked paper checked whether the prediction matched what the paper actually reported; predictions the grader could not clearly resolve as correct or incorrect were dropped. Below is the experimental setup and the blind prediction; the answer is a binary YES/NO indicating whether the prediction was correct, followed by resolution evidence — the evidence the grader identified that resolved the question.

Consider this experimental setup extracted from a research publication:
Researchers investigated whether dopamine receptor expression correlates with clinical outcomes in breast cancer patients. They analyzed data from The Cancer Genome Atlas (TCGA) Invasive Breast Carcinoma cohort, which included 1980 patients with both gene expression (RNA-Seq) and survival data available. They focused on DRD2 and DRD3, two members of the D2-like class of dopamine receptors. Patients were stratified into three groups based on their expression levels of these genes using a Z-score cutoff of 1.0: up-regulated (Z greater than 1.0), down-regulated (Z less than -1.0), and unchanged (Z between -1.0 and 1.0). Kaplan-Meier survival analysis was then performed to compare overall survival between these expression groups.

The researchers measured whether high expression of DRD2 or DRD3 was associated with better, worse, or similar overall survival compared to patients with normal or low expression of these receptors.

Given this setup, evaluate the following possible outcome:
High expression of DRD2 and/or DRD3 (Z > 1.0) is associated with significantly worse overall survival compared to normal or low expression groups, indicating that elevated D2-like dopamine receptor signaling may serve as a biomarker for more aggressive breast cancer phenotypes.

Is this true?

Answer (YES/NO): NO